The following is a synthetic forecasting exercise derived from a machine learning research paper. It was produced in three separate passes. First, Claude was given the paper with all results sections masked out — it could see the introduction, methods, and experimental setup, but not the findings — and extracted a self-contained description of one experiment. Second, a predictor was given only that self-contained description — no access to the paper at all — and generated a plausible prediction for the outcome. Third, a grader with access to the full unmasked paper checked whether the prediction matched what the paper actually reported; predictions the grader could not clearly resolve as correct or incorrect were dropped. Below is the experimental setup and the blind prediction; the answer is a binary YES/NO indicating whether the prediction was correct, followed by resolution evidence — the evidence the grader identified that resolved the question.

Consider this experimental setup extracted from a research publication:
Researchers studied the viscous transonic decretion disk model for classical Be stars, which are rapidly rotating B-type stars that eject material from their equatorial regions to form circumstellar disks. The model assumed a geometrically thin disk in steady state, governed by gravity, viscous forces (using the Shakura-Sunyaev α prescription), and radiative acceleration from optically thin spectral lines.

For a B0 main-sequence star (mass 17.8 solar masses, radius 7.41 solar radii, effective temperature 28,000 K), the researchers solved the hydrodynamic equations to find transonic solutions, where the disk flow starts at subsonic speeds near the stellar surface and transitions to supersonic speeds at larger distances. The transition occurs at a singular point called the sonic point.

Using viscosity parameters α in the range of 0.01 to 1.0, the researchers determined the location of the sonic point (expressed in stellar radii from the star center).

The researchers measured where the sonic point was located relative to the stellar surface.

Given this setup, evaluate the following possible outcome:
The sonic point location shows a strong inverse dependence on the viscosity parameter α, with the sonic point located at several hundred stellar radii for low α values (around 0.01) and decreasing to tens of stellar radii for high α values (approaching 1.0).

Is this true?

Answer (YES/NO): NO